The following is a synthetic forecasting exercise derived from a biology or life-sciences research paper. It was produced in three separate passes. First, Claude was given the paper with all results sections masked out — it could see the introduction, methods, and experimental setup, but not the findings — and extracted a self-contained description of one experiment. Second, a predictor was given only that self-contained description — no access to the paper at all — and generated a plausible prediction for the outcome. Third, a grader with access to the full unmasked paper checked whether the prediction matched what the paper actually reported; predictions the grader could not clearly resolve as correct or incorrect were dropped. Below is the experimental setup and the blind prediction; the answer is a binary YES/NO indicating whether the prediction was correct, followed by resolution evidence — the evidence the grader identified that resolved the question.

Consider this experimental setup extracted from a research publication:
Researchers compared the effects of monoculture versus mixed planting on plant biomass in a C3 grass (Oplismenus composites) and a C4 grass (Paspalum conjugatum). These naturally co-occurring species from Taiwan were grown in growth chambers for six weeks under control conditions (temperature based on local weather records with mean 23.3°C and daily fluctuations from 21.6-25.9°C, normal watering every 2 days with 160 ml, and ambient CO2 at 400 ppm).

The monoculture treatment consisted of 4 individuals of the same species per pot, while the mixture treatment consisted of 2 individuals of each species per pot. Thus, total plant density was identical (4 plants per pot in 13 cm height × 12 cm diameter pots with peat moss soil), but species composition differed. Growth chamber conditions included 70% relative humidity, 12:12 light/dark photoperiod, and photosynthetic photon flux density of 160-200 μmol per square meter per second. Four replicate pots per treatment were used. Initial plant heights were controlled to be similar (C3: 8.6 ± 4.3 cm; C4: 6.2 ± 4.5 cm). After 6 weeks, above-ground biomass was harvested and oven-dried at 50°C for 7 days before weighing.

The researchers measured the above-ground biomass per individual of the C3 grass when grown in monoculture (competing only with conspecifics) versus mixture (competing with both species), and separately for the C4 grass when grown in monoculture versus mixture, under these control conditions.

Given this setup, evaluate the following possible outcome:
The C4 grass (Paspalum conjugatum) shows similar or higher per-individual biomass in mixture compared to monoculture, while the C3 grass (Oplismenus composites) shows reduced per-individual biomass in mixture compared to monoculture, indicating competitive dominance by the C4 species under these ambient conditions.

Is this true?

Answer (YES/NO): NO